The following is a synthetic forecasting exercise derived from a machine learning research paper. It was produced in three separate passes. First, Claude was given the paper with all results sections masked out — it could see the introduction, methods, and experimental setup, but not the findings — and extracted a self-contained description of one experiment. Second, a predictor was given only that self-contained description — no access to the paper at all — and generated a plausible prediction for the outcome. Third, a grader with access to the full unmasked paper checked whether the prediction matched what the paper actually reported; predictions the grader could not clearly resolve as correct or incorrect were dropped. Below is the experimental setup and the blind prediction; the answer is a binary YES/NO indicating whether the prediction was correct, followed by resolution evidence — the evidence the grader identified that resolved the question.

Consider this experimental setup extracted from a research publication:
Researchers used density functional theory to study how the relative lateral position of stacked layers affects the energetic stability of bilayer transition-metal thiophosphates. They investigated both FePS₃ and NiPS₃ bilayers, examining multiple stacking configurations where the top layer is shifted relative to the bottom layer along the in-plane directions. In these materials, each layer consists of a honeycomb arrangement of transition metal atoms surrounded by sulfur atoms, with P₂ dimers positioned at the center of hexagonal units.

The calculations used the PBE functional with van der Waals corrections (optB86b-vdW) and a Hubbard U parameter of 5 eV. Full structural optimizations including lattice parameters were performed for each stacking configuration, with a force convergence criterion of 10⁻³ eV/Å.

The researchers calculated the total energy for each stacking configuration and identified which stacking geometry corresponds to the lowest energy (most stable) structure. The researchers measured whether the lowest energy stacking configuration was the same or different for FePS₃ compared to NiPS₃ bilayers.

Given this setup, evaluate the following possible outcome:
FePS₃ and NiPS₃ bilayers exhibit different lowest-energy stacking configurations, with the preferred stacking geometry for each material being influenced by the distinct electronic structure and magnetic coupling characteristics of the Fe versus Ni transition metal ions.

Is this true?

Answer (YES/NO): YES